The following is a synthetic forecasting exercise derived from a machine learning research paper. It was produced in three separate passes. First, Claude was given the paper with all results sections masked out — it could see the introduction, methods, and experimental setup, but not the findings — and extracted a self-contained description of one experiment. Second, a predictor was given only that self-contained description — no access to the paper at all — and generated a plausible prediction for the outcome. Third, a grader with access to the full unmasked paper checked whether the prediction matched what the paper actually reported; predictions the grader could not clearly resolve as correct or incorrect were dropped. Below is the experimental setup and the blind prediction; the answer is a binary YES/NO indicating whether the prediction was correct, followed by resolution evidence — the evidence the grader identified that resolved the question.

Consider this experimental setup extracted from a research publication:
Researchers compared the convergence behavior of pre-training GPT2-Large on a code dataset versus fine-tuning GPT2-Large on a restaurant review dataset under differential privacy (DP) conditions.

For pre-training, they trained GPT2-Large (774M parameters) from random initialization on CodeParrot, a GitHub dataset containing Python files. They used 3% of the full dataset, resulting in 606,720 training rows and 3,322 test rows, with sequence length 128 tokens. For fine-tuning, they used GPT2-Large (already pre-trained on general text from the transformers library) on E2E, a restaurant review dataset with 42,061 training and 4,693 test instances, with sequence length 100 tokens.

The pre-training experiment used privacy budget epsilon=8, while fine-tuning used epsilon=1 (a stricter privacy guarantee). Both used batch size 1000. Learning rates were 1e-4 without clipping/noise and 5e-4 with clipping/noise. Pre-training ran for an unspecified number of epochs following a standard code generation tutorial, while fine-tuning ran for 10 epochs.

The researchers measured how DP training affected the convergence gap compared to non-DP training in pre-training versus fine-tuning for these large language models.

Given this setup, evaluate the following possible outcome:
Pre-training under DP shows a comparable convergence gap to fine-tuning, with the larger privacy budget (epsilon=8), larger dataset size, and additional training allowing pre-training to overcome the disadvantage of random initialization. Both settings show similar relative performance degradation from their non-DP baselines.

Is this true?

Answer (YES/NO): NO